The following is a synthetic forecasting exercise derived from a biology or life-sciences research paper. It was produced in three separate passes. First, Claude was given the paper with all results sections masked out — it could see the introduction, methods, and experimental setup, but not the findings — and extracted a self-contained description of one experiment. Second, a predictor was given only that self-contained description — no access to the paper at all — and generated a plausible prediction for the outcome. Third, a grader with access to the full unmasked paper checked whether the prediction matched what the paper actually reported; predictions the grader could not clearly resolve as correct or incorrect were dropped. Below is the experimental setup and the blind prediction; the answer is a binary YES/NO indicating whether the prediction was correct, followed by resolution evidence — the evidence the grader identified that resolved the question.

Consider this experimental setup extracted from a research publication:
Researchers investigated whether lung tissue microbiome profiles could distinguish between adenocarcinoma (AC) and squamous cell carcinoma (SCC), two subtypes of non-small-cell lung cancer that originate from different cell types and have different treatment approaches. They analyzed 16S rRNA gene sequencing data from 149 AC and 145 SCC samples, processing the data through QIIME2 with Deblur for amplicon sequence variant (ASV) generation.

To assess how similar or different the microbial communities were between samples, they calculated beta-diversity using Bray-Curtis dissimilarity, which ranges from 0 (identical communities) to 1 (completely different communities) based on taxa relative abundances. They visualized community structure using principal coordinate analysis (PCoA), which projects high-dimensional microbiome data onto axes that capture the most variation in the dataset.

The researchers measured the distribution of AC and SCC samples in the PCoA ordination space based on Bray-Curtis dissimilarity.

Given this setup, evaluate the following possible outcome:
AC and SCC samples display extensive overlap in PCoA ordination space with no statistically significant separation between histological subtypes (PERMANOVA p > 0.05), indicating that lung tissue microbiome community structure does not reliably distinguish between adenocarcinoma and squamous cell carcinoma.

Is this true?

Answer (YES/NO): NO